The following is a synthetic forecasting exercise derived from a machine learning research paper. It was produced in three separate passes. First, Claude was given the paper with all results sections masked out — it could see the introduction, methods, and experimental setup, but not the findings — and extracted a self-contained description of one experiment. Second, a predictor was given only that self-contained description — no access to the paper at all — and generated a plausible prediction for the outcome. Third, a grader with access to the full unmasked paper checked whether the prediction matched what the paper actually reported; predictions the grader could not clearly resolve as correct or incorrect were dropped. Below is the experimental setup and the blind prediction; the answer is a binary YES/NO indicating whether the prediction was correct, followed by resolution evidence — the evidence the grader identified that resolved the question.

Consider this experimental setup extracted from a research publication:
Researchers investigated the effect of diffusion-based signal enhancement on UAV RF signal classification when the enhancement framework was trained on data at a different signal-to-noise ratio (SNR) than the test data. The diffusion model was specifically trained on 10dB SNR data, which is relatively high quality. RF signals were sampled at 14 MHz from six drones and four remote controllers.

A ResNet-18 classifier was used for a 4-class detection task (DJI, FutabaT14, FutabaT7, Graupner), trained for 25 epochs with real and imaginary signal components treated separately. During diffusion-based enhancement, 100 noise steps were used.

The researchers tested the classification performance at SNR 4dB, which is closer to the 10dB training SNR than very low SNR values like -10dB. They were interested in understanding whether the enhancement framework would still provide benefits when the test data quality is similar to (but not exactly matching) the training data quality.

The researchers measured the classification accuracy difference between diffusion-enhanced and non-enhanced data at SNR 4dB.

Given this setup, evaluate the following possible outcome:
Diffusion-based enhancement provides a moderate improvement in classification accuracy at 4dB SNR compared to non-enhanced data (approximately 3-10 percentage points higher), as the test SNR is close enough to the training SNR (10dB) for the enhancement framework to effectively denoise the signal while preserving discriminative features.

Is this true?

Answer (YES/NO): NO